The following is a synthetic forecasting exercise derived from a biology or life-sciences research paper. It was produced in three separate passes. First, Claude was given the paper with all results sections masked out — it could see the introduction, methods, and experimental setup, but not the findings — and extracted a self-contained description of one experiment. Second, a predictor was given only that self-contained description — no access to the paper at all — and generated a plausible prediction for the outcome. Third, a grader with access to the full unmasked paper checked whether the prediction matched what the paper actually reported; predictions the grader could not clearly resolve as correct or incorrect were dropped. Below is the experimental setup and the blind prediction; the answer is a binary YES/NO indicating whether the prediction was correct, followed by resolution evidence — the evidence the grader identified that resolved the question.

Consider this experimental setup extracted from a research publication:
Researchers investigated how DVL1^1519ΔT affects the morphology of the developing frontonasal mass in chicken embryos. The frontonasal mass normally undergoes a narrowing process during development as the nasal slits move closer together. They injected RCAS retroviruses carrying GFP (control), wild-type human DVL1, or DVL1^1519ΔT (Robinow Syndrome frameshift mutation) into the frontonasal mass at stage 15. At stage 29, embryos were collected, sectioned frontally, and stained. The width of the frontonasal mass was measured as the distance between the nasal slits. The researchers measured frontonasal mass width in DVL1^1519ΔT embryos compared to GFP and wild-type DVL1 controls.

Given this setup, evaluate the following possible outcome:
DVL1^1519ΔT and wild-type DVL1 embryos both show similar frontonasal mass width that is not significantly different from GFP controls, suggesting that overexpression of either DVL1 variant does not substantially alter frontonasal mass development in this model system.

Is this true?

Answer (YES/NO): NO